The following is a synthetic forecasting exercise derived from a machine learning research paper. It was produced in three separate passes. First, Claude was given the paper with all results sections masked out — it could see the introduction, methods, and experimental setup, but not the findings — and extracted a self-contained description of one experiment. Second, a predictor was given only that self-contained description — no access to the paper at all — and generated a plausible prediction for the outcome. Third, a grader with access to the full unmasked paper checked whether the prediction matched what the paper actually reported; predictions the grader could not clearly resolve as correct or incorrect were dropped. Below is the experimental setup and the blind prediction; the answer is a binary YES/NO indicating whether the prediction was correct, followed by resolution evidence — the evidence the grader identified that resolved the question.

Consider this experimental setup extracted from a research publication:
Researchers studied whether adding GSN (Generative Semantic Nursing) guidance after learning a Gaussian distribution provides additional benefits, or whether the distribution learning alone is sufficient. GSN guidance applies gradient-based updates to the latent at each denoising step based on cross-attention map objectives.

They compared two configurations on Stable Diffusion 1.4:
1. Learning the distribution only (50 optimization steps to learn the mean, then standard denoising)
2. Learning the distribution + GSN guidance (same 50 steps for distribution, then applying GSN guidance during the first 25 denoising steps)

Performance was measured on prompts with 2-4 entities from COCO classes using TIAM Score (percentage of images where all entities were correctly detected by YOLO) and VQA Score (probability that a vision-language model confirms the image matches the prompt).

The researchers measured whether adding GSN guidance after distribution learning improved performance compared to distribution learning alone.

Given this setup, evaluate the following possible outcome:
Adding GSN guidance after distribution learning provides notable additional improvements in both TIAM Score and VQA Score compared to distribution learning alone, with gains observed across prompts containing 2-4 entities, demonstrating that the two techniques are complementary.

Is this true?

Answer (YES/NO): YES